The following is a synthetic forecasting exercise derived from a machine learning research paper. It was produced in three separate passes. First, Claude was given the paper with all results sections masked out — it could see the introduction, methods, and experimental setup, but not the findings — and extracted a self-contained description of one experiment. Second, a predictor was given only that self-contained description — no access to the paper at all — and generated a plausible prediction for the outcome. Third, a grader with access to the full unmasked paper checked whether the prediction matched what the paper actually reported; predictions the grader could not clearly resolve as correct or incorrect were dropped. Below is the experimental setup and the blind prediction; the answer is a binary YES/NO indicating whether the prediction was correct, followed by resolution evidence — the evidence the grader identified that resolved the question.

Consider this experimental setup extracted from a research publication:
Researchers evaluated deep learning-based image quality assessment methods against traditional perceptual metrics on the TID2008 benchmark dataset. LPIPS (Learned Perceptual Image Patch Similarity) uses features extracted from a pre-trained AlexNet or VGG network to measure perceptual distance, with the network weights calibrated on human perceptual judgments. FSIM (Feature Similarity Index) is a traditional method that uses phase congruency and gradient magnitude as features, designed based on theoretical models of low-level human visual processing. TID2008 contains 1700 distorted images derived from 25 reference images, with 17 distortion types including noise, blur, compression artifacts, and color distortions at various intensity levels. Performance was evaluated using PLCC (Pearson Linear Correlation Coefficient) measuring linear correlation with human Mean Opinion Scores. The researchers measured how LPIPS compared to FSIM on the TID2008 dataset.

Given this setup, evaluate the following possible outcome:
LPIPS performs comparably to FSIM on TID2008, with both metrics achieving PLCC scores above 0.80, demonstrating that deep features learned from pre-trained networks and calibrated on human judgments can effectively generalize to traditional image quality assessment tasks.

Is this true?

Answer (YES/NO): NO